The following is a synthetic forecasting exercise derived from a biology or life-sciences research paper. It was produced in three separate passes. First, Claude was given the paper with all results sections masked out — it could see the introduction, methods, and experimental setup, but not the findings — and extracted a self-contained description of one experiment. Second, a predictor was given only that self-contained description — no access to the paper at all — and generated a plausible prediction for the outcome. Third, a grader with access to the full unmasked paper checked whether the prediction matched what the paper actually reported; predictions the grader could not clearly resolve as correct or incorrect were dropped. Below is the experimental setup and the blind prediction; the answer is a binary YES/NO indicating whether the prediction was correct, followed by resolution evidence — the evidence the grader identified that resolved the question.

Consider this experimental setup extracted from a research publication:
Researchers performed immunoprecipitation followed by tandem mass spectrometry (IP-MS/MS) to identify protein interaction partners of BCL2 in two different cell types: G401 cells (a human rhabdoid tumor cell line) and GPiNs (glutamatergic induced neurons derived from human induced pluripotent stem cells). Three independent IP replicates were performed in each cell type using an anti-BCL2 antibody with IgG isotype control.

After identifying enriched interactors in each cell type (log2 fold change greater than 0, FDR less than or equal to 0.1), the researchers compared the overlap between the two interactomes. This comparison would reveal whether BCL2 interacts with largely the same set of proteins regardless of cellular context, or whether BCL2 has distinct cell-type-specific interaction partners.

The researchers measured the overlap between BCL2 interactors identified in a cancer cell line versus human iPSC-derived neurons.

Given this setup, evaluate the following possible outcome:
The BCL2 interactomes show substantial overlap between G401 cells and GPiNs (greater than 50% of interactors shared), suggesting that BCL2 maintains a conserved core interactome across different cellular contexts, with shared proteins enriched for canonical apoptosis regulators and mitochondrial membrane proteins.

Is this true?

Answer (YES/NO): NO